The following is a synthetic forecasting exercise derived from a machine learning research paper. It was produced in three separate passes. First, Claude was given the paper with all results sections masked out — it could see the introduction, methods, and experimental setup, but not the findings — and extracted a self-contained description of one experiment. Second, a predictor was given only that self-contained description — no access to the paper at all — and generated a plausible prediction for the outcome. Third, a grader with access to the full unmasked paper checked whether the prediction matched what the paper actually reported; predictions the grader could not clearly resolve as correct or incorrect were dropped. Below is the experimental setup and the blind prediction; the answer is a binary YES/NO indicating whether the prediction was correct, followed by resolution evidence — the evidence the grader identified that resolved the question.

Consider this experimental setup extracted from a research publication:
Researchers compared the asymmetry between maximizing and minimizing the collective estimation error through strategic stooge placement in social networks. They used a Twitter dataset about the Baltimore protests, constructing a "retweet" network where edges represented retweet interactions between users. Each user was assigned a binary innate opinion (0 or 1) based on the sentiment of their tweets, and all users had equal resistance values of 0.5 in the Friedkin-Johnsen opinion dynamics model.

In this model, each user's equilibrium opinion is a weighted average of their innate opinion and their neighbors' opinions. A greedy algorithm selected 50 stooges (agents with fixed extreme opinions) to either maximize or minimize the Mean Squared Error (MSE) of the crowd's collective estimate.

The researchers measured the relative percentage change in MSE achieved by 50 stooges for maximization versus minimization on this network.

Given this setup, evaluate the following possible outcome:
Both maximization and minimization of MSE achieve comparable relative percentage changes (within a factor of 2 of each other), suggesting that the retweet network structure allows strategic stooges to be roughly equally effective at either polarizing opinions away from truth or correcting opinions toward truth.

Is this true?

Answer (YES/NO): YES